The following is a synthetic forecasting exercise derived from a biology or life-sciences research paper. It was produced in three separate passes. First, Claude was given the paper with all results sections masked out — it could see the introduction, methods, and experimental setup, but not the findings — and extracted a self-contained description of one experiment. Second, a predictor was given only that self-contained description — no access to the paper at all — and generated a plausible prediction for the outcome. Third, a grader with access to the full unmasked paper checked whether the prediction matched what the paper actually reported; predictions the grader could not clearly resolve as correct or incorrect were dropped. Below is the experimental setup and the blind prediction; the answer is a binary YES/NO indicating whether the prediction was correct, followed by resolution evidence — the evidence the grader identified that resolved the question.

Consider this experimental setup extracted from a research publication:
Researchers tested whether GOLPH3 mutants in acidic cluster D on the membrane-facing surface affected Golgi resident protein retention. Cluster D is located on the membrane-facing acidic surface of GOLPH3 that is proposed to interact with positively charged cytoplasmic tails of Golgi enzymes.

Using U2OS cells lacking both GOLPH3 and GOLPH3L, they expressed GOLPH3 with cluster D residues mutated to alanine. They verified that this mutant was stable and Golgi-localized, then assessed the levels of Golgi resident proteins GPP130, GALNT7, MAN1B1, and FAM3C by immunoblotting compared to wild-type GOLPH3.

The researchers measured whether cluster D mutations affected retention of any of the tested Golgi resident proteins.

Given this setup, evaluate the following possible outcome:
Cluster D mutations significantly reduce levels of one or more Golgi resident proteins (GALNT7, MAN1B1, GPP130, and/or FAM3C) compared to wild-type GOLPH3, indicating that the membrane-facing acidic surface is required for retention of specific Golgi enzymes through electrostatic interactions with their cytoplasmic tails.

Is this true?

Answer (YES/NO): NO